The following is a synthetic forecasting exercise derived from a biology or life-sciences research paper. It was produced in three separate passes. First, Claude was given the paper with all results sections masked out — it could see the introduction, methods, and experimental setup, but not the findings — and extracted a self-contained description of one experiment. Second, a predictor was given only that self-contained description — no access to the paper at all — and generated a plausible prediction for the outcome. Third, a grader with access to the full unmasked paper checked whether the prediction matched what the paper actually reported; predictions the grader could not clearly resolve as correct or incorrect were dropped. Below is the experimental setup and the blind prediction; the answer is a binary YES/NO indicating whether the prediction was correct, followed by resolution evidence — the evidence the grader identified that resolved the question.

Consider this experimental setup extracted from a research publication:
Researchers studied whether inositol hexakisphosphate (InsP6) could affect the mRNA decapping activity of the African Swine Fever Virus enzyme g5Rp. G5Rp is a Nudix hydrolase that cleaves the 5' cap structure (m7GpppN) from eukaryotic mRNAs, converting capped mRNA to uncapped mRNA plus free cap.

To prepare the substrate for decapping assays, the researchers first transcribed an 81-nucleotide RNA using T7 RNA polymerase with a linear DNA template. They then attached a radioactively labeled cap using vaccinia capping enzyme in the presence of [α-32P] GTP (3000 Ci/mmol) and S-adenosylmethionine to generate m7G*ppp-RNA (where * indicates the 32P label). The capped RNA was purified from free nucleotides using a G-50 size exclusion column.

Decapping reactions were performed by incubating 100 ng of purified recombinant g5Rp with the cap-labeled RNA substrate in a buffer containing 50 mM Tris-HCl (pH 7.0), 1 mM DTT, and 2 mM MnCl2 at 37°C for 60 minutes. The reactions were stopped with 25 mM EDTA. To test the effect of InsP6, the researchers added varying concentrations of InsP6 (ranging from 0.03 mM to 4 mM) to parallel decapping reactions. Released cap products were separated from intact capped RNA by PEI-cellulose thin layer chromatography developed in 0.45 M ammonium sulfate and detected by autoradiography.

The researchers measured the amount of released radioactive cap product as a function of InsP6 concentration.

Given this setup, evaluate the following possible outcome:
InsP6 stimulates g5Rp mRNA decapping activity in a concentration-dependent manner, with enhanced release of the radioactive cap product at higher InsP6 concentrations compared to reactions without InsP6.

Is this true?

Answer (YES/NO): NO